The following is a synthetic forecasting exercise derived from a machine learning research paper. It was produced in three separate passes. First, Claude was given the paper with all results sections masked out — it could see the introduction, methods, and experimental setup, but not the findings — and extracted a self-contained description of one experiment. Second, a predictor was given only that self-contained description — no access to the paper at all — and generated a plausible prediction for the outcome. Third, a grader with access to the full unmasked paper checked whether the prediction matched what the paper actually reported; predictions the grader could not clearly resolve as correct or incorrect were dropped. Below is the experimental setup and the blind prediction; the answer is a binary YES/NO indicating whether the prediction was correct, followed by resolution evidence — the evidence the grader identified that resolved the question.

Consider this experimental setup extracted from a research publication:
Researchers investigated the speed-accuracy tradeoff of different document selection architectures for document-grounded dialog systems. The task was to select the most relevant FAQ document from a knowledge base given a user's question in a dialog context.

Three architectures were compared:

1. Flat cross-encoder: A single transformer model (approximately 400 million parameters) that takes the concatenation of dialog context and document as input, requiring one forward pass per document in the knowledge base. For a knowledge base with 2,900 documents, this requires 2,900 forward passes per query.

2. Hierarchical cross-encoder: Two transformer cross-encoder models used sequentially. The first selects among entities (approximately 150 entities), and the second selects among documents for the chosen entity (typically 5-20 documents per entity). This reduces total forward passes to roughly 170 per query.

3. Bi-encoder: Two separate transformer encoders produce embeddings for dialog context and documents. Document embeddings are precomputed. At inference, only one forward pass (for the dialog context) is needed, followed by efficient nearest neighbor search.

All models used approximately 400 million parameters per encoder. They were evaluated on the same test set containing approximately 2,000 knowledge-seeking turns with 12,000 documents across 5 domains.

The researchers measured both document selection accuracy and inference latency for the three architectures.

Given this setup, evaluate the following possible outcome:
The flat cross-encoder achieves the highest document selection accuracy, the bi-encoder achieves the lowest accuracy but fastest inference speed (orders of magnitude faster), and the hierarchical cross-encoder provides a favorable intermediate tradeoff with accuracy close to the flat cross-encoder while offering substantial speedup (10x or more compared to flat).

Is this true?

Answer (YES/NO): NO